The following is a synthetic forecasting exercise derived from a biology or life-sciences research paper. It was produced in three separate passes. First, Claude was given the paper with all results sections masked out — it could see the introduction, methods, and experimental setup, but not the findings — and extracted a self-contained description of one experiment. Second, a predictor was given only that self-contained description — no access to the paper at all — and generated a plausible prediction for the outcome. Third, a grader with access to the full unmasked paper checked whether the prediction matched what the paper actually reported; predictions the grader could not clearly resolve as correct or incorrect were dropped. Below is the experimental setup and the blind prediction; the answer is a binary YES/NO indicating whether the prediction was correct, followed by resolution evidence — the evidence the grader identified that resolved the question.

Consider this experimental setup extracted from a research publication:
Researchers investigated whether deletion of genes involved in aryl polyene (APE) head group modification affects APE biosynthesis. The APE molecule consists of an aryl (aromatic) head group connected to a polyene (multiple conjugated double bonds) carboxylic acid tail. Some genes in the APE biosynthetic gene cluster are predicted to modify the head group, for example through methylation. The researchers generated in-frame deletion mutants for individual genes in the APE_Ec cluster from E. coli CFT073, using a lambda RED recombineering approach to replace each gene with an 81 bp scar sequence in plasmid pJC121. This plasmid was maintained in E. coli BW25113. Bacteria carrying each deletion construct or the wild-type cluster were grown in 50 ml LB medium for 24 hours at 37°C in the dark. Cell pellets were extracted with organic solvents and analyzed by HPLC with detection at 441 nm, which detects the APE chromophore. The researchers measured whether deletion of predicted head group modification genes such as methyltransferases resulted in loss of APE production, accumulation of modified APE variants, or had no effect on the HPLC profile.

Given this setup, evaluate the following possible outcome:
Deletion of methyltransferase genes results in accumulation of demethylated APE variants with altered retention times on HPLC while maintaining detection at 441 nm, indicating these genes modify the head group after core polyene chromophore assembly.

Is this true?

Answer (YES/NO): YES